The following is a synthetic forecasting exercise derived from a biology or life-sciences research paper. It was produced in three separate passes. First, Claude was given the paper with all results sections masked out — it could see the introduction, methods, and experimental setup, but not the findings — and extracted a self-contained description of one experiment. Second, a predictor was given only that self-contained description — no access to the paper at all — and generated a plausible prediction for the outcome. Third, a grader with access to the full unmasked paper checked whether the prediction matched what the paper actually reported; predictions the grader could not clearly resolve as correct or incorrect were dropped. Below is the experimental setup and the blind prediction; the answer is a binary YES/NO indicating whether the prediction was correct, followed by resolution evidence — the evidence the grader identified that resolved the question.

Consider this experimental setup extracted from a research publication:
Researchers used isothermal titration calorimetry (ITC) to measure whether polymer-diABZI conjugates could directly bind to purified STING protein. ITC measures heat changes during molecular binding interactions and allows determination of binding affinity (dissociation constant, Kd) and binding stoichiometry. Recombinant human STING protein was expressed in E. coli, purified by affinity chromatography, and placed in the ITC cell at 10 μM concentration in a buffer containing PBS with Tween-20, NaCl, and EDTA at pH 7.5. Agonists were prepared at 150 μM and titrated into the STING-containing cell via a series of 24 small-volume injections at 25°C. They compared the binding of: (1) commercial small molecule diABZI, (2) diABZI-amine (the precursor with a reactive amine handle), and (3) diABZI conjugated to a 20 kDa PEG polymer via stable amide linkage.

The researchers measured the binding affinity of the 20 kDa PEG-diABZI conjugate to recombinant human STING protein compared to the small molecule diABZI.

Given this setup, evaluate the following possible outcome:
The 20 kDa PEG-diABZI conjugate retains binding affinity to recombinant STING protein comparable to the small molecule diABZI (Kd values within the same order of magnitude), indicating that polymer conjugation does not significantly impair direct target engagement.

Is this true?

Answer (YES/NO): YES